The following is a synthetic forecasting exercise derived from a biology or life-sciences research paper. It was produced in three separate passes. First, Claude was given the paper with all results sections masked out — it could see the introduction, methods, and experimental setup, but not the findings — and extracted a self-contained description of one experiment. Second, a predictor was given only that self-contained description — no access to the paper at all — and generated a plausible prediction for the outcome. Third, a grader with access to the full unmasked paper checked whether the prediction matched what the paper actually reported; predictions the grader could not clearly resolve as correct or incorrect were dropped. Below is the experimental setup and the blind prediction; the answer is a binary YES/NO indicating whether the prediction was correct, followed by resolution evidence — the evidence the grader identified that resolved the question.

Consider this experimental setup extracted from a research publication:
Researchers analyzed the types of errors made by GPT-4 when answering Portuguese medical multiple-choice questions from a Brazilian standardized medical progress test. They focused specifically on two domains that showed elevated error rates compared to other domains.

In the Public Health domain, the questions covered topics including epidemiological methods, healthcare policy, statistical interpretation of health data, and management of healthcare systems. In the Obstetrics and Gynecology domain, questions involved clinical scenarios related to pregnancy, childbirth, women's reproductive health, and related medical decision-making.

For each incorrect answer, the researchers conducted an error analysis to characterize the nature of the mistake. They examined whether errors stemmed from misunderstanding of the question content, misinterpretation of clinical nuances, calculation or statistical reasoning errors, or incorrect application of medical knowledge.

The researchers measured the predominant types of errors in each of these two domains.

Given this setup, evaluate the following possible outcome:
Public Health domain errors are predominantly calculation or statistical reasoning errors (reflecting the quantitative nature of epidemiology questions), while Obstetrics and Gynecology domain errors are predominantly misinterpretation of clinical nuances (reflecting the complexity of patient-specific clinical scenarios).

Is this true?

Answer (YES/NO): NO